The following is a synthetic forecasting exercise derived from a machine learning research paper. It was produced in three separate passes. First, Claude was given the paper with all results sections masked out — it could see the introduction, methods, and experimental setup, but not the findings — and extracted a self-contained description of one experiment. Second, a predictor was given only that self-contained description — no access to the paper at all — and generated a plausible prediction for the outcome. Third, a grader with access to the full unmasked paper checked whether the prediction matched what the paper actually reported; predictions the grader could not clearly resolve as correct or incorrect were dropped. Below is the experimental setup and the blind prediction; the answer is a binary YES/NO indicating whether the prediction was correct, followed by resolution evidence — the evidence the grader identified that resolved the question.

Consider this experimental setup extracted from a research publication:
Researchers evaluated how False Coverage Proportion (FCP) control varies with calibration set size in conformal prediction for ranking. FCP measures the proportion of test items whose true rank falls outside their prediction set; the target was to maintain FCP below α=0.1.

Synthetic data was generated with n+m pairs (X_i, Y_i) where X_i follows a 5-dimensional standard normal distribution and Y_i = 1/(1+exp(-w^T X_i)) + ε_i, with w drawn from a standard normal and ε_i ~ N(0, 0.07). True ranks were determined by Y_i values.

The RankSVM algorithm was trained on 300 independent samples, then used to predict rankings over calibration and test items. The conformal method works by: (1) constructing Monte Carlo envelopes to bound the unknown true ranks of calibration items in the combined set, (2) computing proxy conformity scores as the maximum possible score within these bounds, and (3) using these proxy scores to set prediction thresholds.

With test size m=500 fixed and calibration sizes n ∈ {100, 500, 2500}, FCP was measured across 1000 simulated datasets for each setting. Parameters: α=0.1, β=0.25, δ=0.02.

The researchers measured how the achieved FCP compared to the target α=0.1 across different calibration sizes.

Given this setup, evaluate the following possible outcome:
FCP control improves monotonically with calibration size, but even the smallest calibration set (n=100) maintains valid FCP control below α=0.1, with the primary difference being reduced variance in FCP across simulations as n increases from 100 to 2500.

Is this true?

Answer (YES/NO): NO